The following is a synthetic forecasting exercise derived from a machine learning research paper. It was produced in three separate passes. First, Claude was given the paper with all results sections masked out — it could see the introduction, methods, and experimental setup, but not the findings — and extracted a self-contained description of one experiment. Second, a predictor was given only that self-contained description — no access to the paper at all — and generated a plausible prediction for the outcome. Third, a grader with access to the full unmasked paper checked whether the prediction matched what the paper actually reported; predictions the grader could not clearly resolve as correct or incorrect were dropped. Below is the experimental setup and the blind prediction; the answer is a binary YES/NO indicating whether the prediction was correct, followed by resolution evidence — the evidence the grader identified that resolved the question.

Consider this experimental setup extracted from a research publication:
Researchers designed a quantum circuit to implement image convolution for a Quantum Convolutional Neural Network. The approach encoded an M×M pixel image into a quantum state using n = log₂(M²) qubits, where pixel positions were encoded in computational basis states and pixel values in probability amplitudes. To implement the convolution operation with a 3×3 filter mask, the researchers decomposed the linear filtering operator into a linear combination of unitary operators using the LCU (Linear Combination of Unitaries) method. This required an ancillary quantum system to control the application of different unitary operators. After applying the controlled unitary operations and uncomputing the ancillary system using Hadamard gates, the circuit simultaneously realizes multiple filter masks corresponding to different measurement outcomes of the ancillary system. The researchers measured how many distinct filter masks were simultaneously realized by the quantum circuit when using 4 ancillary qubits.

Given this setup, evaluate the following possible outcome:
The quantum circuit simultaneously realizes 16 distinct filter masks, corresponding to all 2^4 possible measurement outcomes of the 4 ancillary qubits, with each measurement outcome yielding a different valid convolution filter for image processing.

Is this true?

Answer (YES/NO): YES